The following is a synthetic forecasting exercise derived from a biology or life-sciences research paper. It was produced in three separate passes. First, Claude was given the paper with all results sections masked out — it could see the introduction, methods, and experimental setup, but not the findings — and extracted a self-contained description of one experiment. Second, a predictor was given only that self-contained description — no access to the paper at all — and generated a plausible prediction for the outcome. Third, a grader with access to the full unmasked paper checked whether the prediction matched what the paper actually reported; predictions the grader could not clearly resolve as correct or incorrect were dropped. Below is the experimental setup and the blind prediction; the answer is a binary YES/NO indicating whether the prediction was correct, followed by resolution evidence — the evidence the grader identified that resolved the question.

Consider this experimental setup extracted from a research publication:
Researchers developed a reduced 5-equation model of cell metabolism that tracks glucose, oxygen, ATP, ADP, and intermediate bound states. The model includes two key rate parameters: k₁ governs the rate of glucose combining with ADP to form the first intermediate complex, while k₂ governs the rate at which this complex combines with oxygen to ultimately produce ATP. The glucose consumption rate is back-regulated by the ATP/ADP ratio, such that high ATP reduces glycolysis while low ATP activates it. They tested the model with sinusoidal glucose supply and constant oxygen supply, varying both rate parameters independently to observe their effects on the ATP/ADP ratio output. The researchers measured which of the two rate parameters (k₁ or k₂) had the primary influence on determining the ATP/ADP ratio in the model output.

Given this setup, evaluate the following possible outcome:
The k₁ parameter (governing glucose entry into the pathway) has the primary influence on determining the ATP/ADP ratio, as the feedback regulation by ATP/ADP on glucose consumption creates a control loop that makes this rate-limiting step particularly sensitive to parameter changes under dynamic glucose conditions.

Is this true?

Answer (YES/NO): NO